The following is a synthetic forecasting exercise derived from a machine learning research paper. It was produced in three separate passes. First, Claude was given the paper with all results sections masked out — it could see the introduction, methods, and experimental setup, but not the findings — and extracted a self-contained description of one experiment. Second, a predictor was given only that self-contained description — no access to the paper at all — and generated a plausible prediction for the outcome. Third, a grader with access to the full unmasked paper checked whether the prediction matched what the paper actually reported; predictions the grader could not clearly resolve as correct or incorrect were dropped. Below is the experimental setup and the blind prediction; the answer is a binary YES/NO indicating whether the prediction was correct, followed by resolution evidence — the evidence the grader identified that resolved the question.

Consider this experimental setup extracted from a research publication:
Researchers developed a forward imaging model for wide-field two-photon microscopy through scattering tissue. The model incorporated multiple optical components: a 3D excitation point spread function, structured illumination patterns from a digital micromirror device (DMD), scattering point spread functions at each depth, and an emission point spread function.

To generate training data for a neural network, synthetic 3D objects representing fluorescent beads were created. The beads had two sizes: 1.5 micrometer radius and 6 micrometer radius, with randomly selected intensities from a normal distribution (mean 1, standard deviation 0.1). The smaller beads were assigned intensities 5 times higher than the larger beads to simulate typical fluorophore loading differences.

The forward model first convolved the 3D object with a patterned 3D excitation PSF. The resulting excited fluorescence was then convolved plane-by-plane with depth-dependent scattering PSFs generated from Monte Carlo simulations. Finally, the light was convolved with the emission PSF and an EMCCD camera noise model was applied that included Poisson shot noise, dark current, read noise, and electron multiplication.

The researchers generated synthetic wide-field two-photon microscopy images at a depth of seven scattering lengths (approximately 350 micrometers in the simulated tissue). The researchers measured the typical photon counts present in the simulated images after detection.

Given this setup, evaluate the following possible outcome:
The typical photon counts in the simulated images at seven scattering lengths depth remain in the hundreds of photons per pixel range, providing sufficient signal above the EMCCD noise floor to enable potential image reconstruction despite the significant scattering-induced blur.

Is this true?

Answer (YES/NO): NO